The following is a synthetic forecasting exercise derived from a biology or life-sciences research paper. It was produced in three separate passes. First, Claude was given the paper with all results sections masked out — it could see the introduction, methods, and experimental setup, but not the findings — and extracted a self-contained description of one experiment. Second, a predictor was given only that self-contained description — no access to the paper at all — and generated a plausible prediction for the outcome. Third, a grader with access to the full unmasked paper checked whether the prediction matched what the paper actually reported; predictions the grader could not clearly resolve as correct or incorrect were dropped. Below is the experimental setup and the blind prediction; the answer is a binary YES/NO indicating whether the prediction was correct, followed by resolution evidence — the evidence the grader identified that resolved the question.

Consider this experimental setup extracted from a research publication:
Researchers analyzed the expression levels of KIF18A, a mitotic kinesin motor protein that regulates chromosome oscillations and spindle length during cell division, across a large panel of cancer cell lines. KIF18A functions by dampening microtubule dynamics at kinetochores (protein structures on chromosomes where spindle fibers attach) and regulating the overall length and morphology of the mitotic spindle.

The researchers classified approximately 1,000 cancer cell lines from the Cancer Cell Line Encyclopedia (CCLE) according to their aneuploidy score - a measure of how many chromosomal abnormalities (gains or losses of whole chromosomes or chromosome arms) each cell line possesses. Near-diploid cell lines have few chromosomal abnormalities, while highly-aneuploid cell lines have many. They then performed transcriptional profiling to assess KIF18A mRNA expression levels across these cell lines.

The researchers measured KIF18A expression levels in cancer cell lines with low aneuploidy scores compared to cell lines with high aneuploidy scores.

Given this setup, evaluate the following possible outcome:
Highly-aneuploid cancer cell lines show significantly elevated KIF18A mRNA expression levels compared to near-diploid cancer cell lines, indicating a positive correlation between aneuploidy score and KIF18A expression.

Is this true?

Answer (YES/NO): NO